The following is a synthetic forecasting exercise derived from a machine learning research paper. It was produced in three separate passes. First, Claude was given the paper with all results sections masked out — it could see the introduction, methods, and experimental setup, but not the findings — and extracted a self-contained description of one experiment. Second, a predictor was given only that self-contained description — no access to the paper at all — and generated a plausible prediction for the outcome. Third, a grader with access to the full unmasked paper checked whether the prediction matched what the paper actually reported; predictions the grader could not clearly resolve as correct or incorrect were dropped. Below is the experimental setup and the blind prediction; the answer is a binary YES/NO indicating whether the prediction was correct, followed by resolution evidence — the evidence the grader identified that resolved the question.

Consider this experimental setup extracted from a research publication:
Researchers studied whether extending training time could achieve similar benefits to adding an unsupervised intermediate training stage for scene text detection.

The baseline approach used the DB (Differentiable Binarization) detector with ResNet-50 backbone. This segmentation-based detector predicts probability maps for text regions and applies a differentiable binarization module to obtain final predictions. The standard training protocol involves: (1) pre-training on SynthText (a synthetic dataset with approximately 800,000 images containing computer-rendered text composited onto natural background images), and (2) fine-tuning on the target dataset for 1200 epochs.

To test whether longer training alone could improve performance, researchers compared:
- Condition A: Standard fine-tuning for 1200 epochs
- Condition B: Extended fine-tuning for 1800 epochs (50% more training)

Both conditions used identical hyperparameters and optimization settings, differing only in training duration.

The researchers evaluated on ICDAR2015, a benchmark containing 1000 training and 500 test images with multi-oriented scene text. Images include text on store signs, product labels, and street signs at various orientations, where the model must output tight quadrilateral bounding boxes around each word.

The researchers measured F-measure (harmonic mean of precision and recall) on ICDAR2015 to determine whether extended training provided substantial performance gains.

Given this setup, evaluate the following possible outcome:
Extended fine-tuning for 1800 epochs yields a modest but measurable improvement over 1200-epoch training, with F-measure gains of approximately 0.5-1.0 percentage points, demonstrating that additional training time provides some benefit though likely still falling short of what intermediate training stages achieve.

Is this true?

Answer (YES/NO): NO